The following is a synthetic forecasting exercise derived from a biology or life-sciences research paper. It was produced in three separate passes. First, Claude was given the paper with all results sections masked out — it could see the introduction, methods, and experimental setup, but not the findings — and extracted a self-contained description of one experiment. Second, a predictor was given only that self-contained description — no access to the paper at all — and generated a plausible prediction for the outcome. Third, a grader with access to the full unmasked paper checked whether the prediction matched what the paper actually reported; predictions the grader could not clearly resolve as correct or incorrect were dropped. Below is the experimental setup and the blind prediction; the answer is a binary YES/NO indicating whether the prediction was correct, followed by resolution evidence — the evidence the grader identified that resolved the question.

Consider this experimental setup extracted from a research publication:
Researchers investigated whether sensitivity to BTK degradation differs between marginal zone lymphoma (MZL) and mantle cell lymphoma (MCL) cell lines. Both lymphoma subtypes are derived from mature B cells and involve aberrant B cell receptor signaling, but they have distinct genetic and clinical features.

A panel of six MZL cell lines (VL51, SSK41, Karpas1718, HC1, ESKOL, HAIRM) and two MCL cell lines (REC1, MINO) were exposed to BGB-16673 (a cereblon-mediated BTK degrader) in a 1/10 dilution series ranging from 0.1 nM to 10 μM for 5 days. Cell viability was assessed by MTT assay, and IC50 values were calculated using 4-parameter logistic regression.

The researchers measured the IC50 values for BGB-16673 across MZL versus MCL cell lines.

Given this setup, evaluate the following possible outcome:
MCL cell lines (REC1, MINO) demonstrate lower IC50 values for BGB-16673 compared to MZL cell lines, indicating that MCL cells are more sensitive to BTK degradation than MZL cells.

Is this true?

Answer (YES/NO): YES